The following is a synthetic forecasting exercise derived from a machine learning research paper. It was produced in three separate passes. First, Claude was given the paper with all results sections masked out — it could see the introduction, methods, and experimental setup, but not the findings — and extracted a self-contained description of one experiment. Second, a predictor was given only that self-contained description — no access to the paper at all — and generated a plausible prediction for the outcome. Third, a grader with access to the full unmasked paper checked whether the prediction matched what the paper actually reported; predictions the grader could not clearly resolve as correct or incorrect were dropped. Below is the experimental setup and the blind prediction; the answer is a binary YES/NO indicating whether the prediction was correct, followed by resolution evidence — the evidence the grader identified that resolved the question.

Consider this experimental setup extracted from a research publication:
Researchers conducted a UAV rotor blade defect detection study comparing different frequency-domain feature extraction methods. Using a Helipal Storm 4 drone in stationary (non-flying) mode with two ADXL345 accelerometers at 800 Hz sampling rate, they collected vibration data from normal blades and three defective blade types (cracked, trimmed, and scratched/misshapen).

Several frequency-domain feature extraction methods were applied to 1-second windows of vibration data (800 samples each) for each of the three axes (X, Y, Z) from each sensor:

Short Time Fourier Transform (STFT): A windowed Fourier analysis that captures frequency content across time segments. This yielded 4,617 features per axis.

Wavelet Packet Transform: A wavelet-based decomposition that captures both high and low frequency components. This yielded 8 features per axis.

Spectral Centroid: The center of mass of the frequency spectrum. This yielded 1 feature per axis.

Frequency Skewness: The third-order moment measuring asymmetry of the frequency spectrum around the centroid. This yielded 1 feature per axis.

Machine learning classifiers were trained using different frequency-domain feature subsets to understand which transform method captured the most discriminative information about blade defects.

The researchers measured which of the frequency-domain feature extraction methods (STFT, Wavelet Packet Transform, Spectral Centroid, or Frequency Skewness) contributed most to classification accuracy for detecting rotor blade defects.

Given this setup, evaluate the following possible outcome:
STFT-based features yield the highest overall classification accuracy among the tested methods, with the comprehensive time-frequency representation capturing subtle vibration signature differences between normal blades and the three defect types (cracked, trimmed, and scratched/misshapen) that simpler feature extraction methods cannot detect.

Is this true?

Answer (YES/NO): YES